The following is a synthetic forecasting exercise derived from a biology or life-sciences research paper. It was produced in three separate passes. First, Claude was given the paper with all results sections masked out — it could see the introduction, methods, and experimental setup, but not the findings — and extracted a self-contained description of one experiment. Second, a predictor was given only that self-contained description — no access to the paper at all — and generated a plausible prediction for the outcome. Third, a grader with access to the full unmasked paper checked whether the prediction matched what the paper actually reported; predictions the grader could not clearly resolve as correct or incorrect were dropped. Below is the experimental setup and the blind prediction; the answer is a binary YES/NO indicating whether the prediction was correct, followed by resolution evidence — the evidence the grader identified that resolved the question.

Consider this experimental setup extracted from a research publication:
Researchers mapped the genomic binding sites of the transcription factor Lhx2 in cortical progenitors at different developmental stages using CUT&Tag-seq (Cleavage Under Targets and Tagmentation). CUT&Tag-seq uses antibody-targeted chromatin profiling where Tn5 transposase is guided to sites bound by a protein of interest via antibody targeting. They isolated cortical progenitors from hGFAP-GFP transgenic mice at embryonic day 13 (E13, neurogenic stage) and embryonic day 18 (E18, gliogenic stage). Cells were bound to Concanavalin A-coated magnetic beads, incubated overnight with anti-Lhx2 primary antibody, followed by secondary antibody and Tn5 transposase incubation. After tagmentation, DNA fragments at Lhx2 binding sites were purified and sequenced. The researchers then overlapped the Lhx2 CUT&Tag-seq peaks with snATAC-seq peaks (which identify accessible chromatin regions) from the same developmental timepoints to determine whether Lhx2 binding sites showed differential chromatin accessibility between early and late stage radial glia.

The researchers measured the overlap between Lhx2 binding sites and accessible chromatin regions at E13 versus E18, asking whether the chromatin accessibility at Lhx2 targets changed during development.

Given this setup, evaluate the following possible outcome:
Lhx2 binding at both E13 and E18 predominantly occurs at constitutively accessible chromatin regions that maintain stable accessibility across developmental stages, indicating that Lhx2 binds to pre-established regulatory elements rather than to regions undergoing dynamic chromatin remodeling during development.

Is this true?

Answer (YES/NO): NO